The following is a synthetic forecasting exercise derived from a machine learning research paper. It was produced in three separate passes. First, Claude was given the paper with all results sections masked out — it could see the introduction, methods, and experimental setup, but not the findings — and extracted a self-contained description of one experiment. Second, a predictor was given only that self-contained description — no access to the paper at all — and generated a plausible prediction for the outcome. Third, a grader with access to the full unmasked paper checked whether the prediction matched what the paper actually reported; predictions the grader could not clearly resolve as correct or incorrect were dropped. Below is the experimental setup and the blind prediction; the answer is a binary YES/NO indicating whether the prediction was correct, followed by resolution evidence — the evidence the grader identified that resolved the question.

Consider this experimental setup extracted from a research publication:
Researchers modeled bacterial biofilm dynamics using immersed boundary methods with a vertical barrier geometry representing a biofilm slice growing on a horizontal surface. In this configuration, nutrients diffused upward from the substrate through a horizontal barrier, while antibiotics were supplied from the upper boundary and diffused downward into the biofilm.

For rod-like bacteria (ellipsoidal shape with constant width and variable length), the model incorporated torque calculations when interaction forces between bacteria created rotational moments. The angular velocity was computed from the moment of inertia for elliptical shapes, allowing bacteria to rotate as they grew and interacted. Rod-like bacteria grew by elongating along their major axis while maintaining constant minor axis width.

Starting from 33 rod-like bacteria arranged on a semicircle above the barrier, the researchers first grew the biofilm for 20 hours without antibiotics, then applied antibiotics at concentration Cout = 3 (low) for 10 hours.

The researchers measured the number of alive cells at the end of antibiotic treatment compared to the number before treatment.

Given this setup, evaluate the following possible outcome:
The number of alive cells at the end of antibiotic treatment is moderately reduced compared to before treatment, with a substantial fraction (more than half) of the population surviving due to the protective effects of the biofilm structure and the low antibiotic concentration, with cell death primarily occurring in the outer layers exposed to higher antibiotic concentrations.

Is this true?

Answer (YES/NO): YES